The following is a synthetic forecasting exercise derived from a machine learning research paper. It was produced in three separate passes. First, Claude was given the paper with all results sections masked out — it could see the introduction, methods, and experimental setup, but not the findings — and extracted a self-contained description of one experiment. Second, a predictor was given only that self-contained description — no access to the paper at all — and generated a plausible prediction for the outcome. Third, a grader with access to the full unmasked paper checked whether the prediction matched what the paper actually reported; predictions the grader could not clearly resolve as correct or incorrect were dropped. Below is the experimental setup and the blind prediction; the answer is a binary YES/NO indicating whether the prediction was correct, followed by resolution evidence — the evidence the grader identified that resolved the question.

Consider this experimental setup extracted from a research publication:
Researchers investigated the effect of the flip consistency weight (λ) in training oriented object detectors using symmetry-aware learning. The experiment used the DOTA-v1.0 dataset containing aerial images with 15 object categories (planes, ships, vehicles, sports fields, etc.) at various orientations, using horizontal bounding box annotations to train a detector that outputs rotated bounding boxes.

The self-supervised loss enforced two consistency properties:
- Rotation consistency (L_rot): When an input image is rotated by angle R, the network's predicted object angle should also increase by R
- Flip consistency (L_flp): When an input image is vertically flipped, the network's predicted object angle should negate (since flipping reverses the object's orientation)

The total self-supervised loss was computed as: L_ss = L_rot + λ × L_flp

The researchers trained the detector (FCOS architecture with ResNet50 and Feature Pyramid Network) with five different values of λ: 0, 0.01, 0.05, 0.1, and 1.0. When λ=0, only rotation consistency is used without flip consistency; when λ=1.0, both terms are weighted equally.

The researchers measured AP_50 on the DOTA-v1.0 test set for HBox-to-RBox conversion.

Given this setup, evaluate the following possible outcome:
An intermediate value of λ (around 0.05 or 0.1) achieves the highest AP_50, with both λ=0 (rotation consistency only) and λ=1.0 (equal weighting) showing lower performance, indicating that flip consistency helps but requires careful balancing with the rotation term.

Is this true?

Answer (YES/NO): YES